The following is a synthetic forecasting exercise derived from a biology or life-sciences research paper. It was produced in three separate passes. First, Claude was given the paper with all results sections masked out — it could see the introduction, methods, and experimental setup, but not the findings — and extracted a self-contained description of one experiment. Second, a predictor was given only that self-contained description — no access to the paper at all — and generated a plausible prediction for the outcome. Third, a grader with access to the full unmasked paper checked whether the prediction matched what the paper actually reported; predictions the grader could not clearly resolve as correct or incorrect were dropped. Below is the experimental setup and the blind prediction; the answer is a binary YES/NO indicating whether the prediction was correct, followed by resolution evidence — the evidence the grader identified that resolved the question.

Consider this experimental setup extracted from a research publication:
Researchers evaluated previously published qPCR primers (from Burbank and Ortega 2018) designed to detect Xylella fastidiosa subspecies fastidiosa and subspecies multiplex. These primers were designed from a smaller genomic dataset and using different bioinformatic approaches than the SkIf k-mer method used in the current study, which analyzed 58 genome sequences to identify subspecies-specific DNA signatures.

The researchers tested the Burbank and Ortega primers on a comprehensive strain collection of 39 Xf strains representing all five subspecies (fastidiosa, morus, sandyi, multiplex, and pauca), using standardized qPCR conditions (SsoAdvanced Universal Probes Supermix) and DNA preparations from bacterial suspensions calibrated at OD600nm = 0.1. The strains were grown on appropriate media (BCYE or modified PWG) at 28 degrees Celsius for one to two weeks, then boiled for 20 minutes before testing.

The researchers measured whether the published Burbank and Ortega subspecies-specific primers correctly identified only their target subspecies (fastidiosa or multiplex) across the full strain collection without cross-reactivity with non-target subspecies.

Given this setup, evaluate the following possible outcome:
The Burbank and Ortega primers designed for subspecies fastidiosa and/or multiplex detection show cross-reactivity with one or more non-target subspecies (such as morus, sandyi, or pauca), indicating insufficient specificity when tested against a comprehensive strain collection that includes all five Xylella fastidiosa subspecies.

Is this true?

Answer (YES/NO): YES